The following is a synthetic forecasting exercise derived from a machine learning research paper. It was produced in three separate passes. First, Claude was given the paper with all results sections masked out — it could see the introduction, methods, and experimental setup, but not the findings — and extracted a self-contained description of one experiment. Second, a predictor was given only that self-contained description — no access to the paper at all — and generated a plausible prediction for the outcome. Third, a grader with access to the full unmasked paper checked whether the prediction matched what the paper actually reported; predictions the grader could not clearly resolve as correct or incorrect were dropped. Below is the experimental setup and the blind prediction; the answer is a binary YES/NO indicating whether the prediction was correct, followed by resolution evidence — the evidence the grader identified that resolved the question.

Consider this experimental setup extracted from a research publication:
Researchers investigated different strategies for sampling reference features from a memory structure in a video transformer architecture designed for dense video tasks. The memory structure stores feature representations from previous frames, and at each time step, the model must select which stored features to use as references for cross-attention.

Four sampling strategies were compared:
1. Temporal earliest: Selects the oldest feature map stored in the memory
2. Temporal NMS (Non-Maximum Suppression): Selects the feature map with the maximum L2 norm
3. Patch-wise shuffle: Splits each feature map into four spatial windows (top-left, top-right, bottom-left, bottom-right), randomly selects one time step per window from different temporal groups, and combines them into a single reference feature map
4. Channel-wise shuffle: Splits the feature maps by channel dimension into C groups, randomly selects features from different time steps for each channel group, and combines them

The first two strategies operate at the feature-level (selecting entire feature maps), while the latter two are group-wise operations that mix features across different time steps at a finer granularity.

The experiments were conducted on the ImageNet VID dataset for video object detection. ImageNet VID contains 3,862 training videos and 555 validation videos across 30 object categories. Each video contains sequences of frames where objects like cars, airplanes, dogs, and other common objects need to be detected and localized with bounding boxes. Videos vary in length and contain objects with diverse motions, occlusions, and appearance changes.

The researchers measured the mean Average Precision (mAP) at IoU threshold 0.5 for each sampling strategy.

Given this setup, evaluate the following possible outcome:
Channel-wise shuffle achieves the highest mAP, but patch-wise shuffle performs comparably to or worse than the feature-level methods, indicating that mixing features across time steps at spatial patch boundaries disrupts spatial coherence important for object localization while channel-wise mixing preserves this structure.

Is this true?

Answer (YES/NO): NO